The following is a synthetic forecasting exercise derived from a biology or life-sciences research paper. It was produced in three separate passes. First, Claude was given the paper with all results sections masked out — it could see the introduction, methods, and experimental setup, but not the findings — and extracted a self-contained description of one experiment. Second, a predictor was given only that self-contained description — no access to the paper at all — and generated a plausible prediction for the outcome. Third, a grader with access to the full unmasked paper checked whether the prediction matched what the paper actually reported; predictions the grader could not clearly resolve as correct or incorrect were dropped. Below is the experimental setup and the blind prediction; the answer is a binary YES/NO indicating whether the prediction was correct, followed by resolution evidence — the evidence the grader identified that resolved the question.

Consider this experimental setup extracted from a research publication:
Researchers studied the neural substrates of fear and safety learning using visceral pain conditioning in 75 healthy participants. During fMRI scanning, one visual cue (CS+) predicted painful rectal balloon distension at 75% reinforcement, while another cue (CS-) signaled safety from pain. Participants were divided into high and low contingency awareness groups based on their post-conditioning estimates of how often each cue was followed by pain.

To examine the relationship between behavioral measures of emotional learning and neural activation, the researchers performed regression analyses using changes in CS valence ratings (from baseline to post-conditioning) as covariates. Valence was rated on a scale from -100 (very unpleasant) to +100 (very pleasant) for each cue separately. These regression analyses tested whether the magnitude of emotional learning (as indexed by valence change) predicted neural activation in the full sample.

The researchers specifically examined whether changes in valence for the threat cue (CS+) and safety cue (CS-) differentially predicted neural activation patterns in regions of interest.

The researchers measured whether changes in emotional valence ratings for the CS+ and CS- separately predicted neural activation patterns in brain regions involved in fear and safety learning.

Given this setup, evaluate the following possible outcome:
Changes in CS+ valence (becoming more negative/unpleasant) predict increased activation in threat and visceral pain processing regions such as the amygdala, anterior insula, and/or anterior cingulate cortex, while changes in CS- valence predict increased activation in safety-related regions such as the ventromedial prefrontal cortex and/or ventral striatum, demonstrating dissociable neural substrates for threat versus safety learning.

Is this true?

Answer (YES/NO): NO